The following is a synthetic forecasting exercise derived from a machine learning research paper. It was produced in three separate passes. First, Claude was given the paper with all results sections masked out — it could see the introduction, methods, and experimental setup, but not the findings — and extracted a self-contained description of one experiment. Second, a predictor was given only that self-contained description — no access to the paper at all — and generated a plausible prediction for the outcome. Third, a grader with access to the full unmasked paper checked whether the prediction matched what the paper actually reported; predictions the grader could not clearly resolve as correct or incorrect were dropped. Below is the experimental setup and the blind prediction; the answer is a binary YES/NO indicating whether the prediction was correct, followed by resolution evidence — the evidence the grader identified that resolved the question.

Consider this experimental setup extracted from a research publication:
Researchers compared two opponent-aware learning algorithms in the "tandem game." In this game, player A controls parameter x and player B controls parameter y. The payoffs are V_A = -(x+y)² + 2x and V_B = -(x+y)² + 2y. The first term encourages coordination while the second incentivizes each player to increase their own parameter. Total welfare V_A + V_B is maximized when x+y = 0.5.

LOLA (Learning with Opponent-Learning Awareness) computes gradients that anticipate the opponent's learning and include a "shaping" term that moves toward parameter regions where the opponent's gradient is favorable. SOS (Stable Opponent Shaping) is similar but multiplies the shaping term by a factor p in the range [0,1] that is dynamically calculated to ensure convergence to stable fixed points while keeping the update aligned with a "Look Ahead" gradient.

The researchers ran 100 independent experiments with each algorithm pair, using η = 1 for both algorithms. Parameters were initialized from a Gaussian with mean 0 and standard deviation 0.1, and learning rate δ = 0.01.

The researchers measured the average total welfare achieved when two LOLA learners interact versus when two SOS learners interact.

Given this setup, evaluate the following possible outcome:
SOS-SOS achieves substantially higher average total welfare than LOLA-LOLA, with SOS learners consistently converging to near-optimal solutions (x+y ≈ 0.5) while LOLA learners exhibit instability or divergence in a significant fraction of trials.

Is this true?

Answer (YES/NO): NO